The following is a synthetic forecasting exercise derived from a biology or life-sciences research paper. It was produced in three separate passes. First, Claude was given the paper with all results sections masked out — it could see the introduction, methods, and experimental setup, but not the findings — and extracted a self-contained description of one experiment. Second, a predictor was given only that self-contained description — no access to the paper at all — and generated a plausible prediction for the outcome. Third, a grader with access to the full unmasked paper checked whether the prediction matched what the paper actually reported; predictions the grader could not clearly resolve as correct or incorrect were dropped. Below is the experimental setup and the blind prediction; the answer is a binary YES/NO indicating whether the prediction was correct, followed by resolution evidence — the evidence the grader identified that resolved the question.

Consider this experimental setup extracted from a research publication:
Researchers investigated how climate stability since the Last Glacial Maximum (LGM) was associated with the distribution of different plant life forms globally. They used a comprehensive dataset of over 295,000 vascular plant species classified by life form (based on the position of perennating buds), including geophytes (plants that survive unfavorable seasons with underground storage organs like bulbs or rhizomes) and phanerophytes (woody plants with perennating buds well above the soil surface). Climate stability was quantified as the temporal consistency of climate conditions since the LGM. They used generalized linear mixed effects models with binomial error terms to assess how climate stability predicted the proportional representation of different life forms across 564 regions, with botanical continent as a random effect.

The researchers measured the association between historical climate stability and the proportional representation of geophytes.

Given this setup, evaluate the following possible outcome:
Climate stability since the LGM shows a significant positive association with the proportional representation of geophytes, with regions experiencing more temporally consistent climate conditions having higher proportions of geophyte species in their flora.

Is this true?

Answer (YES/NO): NO